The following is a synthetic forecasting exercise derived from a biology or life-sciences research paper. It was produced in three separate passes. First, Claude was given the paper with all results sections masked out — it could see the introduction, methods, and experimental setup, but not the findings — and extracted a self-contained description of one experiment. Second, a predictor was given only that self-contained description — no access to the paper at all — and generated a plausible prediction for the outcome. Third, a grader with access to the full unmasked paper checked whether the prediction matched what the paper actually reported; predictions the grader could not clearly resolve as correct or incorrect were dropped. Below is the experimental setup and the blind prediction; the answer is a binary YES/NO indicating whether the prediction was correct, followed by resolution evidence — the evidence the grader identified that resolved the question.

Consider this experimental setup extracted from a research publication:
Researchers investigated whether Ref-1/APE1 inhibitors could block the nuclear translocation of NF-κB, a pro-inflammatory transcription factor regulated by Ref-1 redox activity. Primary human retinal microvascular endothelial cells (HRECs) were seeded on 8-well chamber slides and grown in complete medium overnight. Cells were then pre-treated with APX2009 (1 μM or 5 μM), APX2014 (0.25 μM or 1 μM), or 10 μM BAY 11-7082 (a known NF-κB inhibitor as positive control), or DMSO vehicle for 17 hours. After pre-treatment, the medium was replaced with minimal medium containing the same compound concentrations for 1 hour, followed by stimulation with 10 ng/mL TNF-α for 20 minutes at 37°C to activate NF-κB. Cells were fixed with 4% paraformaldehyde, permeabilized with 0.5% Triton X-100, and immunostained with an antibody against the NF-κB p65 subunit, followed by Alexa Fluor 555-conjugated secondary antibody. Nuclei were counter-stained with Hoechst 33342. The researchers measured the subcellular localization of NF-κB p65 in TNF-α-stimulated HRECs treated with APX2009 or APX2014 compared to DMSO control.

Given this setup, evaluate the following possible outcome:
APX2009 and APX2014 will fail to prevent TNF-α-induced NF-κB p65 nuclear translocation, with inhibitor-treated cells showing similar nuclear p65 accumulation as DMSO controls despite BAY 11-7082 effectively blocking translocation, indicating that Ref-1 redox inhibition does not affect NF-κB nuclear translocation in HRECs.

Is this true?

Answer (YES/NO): NO